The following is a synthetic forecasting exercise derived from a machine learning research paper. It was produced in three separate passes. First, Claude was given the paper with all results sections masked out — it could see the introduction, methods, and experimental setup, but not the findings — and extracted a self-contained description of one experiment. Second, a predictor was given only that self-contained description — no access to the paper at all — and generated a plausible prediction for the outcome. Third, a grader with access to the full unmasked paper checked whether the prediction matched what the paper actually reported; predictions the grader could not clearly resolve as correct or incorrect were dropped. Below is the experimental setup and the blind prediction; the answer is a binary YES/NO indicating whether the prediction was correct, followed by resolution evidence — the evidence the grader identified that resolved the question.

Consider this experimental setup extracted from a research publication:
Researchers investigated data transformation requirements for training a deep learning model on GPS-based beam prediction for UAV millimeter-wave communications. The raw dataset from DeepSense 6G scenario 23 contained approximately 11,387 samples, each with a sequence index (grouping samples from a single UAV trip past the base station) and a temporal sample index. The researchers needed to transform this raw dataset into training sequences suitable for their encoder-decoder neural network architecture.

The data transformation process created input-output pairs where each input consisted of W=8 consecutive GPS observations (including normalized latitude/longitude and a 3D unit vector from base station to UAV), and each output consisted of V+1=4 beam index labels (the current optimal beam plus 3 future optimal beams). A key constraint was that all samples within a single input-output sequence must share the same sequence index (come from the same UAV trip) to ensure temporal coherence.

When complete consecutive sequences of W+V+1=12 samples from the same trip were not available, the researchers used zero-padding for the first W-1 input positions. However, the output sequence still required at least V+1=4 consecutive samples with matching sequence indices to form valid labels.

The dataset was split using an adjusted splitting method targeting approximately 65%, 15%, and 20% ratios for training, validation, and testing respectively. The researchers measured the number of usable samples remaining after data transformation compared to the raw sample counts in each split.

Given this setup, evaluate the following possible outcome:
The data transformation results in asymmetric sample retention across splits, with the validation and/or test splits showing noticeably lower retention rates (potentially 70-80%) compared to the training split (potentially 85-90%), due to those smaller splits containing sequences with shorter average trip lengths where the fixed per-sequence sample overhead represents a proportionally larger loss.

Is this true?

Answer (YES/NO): NO